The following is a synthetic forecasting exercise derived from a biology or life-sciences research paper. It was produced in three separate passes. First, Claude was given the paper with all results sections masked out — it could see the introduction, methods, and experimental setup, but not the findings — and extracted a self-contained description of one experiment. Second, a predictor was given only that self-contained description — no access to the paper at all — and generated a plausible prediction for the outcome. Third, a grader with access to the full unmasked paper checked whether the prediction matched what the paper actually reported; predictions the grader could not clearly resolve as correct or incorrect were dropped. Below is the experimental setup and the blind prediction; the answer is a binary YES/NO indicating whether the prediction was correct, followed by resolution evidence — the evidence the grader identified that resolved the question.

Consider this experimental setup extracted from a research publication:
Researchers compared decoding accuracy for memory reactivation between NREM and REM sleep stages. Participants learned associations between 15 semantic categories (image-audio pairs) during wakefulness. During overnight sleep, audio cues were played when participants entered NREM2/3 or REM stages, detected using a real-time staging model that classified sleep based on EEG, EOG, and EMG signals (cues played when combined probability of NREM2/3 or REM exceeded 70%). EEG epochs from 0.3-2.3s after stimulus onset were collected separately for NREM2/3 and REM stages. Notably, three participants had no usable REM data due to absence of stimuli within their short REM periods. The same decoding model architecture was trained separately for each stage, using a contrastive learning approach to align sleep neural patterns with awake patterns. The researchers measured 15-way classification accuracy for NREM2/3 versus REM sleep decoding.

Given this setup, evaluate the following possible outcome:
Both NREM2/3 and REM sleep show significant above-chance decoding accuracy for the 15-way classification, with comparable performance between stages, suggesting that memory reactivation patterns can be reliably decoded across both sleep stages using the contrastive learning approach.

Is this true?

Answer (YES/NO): NO